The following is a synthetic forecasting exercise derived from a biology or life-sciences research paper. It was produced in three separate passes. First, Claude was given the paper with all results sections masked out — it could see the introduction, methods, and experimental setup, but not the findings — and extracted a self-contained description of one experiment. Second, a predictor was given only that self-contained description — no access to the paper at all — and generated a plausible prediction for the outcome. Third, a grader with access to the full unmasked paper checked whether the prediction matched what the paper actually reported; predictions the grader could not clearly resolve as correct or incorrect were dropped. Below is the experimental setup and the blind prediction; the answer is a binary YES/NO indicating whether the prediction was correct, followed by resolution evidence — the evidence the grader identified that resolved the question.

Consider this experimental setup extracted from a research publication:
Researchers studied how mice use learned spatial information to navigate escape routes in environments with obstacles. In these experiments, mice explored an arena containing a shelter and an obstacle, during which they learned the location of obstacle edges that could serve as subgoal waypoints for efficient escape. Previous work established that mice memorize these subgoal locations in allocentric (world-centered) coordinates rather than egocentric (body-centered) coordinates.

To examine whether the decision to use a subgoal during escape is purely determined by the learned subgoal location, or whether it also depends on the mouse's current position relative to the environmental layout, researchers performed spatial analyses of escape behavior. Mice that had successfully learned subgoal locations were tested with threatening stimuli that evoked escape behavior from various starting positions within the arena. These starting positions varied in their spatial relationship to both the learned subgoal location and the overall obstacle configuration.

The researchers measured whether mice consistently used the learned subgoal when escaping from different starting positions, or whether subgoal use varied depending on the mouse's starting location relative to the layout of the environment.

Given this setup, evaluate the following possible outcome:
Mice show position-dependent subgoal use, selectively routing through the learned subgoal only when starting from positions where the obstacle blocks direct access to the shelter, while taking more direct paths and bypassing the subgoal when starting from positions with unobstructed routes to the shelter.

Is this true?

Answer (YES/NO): YES